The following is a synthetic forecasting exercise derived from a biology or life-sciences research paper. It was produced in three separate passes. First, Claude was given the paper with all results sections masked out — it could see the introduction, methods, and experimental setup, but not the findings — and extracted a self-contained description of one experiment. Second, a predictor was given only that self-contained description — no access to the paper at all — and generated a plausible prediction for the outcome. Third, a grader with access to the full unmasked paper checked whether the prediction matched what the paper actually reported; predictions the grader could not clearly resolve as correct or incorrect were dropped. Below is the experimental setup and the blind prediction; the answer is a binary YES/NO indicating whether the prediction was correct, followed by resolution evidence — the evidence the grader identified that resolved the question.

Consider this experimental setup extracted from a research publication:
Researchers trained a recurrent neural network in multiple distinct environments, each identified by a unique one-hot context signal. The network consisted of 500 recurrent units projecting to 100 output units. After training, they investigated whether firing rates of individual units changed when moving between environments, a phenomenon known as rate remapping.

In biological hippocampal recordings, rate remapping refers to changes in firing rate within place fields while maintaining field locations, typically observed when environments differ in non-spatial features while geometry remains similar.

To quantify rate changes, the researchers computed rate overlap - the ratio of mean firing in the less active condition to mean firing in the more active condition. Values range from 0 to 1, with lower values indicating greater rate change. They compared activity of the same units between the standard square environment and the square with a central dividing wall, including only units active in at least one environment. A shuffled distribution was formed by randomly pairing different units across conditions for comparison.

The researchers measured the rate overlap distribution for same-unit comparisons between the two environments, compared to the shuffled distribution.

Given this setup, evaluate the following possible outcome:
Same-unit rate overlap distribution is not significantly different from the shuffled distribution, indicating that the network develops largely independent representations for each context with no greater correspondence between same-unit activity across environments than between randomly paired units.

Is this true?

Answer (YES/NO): YES